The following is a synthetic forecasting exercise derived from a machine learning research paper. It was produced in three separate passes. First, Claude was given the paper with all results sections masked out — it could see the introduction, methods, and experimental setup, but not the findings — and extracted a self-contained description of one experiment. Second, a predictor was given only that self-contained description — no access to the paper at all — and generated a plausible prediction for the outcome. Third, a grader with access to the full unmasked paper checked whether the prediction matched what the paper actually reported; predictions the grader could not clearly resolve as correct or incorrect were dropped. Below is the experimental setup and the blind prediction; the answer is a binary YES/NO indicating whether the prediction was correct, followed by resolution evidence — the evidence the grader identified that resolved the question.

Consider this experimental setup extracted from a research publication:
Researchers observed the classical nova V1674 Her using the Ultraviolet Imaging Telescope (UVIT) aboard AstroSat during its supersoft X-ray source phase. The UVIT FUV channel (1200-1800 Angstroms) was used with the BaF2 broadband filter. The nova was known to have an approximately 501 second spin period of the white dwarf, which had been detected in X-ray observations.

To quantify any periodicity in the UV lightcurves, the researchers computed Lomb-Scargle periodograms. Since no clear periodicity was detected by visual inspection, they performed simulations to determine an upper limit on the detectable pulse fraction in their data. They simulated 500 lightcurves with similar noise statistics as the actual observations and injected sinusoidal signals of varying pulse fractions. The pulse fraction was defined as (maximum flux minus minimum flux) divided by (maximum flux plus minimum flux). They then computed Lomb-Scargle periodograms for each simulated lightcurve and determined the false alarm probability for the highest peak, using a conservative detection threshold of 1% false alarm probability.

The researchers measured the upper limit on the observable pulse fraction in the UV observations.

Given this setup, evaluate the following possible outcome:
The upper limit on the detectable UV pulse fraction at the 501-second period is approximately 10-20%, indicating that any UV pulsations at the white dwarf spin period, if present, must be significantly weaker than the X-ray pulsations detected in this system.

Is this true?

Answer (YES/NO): NO